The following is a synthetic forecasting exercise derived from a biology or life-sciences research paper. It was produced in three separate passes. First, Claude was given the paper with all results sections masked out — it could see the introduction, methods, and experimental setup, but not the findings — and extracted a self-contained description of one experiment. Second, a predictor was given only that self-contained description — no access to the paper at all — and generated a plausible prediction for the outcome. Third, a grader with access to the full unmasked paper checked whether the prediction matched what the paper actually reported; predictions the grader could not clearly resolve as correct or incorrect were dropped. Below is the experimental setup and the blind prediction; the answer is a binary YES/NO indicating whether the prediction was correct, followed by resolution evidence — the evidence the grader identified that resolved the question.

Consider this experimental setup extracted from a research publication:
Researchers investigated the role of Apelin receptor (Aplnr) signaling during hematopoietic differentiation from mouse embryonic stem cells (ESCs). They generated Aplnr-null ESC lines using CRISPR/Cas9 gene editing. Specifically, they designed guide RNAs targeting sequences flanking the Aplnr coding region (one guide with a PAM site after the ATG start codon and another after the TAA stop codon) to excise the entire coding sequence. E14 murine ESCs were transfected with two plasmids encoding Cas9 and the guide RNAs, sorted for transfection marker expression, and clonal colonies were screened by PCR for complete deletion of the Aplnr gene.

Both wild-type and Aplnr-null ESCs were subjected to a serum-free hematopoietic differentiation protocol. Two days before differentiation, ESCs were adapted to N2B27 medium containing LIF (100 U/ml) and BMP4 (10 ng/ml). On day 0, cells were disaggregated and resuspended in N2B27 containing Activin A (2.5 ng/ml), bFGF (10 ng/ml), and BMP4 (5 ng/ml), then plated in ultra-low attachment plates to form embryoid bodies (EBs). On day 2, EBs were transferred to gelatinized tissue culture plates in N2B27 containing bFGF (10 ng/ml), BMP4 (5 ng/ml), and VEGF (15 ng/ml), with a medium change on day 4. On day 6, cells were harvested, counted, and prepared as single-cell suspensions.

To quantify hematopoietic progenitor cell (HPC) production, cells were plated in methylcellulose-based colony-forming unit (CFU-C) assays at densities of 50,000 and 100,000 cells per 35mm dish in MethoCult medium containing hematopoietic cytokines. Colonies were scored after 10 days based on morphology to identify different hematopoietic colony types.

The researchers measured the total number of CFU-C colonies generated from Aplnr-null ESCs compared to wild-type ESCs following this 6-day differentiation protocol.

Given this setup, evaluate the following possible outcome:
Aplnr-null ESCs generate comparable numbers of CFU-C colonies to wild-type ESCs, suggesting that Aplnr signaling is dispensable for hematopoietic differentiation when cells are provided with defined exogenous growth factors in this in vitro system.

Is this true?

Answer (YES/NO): NO